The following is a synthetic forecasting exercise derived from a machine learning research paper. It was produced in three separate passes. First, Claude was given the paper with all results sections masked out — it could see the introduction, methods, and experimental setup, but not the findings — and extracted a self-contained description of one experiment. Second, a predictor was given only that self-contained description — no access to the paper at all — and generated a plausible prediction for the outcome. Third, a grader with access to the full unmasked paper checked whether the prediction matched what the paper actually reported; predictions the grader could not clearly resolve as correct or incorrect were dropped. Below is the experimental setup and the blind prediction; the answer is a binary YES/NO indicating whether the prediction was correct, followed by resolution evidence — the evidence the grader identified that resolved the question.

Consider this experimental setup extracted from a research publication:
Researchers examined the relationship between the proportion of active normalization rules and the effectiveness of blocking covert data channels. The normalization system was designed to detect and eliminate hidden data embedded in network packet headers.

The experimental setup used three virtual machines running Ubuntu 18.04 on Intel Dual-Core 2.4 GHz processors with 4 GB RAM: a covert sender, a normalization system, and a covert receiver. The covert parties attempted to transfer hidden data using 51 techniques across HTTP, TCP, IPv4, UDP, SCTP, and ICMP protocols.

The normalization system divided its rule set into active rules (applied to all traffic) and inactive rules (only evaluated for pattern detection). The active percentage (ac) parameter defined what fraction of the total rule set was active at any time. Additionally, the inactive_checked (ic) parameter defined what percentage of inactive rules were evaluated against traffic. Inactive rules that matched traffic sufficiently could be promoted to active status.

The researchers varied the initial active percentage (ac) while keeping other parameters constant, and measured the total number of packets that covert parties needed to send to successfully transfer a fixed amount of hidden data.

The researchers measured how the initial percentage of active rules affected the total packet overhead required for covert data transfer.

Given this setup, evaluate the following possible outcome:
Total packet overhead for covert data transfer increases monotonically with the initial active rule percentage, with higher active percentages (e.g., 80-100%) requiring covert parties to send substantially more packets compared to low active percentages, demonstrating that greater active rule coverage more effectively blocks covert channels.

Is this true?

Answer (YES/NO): NO